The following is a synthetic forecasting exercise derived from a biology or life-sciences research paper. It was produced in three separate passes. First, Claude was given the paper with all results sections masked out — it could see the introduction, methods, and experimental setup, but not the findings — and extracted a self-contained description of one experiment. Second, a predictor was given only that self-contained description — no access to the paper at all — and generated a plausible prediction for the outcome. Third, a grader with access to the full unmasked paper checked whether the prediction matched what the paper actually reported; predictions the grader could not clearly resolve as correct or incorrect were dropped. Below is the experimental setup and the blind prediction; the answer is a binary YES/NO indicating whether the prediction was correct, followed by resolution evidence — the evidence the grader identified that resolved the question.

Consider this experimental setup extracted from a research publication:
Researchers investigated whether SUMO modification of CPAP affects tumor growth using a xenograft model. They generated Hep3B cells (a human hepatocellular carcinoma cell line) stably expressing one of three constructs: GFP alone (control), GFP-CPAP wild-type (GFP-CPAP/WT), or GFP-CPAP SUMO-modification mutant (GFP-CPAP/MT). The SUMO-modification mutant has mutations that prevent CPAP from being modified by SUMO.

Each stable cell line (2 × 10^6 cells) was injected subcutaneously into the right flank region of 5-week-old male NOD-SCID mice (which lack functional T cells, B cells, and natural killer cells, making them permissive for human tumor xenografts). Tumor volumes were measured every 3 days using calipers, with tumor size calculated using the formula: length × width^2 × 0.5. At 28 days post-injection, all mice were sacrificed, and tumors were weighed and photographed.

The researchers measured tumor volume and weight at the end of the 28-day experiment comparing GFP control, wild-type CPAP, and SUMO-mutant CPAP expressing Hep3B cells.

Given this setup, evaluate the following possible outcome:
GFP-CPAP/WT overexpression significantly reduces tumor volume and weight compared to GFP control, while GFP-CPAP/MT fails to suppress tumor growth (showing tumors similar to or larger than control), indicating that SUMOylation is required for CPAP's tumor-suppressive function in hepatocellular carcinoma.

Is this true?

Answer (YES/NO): NO